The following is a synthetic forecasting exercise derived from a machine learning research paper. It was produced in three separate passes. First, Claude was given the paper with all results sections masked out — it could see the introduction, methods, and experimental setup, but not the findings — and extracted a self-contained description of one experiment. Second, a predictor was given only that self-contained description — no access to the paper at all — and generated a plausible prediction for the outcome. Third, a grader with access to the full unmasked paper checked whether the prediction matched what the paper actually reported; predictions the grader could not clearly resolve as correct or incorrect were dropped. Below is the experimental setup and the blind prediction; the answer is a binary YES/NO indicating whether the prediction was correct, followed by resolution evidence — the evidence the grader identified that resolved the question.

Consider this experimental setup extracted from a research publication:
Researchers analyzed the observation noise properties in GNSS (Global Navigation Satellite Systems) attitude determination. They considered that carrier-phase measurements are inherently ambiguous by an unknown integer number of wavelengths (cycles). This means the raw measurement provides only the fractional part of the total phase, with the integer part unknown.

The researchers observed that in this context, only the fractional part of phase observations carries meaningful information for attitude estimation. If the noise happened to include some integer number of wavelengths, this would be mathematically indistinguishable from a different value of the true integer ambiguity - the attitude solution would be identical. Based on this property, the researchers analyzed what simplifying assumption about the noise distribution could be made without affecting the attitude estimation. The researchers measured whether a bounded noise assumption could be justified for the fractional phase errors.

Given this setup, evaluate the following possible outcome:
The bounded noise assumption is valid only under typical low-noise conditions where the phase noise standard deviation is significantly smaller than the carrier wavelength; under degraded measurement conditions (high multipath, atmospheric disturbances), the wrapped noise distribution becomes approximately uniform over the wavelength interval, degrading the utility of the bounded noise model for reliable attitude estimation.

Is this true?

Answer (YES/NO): NO